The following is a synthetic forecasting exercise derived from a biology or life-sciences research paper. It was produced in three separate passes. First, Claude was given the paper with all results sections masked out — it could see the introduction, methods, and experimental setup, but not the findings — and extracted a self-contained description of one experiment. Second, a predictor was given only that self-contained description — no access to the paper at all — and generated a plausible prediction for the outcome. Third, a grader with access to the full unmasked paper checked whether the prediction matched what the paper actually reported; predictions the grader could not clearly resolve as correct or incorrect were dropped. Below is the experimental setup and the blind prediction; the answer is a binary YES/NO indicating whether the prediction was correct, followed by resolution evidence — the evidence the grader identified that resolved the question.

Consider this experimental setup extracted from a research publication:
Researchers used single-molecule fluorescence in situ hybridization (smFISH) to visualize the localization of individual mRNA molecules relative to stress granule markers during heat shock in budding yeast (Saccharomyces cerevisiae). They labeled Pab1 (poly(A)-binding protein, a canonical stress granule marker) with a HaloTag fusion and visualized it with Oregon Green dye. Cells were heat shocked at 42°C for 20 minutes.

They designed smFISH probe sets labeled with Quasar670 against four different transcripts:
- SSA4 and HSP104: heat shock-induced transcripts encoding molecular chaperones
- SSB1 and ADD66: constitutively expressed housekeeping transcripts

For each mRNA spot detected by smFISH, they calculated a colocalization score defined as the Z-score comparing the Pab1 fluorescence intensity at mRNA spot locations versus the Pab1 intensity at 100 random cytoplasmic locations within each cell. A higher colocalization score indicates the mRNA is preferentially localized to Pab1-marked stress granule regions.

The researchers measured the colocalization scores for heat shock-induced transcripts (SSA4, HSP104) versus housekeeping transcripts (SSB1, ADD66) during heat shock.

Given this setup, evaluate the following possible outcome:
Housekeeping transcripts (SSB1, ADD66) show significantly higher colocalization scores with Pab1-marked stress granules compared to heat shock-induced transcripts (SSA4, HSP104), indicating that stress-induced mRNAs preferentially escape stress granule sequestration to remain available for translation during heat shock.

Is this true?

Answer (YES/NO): YES